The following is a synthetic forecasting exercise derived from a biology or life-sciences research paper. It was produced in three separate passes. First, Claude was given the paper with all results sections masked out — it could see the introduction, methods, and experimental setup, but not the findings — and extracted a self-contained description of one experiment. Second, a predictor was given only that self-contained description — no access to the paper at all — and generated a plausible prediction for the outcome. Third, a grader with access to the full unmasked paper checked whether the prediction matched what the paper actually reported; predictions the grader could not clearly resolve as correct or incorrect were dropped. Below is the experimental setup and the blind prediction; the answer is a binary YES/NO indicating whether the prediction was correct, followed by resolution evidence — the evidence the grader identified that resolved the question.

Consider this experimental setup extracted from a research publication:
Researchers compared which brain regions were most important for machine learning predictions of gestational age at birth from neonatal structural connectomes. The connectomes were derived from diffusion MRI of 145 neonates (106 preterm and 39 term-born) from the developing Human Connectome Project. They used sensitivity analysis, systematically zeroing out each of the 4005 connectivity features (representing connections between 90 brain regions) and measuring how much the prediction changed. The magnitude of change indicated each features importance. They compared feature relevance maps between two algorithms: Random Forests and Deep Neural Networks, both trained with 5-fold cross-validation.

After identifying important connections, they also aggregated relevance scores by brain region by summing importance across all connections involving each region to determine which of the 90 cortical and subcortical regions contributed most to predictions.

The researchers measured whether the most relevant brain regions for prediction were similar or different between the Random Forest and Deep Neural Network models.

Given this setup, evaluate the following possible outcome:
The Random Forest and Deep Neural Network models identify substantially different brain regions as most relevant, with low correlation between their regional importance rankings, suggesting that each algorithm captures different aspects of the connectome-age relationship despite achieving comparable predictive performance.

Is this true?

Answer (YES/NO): NO